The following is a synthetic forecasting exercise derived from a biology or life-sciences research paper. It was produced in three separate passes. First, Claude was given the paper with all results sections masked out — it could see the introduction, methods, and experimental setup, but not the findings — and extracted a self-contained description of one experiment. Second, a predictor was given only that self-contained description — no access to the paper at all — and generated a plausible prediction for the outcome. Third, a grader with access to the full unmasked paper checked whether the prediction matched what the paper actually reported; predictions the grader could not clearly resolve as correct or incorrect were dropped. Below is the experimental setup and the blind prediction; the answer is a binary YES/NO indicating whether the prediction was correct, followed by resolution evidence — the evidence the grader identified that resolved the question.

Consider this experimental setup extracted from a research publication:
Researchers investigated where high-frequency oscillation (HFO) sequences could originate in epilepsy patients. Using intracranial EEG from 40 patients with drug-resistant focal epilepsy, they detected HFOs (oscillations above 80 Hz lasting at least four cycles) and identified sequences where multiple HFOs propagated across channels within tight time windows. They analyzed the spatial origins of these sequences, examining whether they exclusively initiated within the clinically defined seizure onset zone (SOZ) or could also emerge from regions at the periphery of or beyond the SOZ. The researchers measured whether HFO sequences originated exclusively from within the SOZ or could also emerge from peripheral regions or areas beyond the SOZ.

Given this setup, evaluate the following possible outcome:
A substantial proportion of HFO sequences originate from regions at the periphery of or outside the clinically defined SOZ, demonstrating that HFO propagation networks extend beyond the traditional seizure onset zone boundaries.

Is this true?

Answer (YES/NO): YES